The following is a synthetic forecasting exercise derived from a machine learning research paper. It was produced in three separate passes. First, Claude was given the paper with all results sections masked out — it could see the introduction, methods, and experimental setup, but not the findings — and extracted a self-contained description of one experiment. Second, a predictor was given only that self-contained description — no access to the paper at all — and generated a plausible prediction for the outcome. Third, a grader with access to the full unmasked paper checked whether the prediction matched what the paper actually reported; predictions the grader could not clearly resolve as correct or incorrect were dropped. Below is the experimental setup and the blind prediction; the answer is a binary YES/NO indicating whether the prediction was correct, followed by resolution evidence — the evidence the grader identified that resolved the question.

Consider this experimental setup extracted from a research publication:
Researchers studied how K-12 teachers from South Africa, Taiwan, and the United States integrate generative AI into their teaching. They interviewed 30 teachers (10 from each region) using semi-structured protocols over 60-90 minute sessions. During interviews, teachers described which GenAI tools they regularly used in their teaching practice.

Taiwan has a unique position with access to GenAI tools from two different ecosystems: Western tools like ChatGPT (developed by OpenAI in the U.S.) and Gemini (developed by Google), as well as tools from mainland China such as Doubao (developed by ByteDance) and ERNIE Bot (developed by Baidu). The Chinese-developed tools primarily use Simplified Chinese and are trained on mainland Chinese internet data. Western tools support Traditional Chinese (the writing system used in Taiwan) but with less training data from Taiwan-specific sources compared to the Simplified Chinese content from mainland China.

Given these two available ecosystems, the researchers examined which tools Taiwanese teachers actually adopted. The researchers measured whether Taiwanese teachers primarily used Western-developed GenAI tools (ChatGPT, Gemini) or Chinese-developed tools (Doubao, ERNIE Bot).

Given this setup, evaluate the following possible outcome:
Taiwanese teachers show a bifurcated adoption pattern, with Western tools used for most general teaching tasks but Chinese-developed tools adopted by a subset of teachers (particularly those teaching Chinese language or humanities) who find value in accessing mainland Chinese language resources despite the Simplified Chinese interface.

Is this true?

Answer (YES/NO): NO